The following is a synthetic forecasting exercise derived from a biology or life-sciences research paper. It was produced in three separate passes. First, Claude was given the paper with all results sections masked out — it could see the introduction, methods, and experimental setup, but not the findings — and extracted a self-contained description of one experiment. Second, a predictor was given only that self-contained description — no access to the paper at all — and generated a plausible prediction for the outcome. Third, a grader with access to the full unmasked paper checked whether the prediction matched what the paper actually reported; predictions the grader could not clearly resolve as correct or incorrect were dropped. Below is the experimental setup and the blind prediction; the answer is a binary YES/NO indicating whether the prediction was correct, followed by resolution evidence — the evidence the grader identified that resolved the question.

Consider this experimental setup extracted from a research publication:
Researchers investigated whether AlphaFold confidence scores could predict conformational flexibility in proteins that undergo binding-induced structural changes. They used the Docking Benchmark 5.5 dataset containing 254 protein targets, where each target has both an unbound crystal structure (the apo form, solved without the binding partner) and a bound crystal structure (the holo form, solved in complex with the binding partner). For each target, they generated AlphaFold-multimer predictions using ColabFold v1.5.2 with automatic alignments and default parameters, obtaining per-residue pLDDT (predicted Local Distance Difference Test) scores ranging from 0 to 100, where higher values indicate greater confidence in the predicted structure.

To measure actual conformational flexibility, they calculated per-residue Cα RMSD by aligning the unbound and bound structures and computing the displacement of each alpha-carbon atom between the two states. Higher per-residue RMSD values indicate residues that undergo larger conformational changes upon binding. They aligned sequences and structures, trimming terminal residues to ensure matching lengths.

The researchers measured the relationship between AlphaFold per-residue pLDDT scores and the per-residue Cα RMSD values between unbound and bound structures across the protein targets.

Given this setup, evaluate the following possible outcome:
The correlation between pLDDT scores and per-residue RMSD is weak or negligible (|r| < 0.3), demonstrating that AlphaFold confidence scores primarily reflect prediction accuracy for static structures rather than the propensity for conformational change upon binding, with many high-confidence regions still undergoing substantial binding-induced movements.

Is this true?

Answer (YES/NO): NO